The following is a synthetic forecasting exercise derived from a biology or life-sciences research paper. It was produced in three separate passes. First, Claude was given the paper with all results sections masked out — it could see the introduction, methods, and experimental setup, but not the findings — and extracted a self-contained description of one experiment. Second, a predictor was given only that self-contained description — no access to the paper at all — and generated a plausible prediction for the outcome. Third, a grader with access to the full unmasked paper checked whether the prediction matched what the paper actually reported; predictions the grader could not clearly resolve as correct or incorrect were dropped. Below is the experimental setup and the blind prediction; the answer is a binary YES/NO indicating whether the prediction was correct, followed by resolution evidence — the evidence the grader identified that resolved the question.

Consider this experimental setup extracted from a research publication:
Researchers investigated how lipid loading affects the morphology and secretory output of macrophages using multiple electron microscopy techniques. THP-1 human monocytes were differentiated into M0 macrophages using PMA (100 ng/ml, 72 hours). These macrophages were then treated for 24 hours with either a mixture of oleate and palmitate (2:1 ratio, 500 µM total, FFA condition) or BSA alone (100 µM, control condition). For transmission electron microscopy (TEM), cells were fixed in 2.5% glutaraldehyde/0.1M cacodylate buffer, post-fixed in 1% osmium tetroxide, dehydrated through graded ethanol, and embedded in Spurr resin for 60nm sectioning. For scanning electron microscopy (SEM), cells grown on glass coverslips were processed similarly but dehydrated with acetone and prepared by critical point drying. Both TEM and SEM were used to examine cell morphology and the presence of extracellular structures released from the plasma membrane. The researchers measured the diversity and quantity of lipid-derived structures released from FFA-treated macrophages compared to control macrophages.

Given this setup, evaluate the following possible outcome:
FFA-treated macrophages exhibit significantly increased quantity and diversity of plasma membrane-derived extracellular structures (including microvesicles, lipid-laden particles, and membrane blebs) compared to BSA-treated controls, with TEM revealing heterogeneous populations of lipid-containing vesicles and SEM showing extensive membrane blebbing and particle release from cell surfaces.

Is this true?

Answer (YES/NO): NO